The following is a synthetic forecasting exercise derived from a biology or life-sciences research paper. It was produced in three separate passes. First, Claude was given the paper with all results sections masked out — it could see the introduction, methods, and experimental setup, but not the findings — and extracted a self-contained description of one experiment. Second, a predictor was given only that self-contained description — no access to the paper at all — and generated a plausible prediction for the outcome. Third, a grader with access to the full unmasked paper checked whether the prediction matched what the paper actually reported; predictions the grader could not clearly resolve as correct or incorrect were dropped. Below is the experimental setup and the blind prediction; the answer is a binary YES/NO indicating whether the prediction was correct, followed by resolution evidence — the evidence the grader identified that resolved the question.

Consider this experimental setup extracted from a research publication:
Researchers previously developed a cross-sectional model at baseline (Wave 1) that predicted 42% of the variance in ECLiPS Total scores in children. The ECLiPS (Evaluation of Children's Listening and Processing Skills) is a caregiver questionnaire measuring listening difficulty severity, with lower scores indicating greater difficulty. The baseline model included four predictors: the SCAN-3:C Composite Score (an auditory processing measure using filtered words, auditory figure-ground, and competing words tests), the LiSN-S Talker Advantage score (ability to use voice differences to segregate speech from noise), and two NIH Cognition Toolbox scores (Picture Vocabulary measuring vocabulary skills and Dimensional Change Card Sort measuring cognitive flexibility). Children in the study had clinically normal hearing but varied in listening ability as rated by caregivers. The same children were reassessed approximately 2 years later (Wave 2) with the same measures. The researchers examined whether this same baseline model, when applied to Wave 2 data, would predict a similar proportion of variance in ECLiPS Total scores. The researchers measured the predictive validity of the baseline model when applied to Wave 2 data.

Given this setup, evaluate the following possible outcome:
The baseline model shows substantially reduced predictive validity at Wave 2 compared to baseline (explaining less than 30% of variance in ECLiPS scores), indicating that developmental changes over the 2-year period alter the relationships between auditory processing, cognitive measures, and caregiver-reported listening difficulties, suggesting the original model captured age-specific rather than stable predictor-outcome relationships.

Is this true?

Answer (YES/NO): NO